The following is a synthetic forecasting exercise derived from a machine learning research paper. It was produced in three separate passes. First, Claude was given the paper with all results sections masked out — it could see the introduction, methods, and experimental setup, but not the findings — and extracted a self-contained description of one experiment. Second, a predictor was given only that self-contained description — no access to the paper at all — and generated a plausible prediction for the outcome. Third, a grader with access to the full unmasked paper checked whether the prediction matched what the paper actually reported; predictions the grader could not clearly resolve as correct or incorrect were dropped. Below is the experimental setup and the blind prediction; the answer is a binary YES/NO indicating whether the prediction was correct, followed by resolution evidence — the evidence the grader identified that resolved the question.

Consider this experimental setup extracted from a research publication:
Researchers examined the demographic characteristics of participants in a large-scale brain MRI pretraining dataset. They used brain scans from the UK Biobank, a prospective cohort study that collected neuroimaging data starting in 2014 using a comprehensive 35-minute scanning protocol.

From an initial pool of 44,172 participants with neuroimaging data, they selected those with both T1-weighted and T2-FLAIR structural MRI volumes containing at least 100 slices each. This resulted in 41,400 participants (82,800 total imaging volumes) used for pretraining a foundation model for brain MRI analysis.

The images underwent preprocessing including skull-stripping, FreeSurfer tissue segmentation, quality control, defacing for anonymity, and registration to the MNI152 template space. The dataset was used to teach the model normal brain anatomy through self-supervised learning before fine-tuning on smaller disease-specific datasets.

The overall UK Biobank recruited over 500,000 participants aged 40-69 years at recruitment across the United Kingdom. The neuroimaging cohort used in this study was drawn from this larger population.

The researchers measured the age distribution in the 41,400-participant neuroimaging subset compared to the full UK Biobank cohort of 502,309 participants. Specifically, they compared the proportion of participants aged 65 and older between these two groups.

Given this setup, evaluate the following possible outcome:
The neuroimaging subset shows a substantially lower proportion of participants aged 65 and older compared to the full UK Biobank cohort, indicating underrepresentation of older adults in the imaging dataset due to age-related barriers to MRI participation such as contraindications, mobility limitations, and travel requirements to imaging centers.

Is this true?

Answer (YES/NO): YES